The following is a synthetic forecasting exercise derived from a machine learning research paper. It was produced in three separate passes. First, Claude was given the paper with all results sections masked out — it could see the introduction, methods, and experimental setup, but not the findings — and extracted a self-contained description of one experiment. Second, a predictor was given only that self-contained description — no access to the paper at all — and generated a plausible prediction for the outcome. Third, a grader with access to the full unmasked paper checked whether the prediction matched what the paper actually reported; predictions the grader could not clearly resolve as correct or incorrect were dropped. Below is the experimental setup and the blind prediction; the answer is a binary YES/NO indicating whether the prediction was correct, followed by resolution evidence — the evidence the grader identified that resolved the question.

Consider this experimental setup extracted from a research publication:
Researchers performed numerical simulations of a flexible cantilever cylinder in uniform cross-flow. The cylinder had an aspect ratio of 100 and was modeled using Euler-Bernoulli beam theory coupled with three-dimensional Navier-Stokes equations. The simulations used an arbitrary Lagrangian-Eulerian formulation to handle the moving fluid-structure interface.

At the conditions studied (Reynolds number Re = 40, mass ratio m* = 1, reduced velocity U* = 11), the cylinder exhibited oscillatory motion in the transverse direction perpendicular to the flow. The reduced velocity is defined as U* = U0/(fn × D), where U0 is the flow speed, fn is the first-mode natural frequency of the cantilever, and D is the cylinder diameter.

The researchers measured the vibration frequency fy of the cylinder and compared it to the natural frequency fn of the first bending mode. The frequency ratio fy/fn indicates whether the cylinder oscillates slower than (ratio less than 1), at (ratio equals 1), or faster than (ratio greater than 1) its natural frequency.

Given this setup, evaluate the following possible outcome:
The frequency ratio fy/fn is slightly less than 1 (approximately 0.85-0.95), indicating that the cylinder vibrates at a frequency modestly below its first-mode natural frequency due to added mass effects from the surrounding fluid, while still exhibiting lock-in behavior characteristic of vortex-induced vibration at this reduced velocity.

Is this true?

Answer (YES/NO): NO